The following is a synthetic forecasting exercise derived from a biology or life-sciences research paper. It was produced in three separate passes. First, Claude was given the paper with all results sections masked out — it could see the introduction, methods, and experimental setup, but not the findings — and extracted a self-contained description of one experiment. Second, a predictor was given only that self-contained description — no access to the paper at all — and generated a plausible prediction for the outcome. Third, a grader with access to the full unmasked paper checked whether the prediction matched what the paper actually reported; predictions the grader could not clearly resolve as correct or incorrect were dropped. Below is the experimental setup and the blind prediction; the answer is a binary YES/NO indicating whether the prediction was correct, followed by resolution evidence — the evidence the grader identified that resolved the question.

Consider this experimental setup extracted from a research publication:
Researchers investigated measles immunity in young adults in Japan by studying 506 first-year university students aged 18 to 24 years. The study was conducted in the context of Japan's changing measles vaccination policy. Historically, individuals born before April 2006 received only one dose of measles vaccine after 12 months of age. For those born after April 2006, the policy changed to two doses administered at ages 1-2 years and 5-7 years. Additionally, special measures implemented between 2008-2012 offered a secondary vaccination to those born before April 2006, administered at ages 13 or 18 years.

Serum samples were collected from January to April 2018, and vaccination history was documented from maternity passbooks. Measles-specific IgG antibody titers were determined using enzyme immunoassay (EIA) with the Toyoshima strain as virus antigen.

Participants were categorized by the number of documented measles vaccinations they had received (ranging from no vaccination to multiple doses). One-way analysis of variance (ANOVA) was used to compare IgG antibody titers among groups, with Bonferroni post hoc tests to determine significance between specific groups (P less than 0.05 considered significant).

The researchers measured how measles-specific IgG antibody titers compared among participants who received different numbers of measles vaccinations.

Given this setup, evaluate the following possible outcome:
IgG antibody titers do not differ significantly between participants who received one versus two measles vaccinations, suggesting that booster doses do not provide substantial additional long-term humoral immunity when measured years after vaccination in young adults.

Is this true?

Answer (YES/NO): YES